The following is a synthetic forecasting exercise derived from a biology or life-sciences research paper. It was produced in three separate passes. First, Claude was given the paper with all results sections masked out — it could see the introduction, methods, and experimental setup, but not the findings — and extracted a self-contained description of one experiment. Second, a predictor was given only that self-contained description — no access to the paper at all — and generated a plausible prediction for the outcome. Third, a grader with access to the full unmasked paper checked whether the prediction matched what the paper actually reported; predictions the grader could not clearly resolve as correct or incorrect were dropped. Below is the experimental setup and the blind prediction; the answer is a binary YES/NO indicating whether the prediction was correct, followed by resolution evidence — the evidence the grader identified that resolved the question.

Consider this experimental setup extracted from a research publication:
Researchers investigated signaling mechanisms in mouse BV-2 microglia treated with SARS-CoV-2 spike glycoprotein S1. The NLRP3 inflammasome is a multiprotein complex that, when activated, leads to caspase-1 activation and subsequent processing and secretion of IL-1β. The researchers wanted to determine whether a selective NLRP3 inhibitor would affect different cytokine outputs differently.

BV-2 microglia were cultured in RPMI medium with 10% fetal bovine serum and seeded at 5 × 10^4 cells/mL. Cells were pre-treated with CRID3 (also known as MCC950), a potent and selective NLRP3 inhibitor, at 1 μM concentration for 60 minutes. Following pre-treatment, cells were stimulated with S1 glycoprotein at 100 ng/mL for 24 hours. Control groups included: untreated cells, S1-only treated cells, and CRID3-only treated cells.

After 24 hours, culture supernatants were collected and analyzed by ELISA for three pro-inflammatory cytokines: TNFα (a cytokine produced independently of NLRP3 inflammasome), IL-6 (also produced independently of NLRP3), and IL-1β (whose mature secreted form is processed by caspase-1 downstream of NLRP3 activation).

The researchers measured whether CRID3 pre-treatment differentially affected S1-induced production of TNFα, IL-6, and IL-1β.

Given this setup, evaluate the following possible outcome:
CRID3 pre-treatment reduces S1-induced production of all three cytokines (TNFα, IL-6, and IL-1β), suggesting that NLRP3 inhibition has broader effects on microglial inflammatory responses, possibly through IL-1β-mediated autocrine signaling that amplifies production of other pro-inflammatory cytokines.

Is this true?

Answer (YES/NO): NO